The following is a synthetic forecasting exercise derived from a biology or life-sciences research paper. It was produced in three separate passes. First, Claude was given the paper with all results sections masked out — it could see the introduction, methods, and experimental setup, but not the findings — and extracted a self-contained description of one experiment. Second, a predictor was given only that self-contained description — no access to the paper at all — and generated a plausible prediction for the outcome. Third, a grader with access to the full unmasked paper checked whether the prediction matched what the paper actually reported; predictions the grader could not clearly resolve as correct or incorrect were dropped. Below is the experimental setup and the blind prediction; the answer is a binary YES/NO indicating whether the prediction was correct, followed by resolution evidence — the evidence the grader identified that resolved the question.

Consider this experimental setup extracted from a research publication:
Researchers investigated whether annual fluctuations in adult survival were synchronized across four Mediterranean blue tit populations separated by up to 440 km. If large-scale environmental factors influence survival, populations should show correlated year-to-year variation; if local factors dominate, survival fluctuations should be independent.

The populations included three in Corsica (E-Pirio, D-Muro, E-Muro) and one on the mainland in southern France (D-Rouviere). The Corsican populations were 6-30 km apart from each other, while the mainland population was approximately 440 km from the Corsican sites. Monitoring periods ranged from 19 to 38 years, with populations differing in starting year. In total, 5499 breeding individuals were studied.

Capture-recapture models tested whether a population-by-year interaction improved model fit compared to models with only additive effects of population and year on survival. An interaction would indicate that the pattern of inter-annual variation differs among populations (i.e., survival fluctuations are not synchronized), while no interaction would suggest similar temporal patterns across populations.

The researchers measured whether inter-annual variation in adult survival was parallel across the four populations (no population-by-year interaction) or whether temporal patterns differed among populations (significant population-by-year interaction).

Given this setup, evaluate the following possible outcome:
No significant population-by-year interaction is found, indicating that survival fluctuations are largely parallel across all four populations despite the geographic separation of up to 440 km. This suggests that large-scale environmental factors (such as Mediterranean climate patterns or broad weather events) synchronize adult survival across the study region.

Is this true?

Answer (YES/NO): YES